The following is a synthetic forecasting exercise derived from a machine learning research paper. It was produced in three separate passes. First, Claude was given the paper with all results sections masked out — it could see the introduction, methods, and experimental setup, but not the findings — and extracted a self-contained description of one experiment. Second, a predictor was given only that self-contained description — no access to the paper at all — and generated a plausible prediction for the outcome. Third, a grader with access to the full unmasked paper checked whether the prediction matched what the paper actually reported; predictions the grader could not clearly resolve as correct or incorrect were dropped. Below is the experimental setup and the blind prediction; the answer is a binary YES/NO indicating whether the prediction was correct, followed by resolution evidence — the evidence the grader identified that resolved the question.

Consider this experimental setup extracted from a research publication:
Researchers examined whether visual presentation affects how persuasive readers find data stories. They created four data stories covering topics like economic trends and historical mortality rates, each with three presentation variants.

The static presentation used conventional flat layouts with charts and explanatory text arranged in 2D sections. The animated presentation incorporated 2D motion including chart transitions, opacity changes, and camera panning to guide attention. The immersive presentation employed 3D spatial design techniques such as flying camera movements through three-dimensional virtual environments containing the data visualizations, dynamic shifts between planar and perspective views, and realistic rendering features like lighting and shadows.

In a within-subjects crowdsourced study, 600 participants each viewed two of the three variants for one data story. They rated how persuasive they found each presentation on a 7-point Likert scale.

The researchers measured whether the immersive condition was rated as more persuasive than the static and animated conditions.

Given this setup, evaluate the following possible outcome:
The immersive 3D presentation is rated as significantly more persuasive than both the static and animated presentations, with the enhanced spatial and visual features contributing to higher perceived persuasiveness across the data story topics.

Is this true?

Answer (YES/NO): NO